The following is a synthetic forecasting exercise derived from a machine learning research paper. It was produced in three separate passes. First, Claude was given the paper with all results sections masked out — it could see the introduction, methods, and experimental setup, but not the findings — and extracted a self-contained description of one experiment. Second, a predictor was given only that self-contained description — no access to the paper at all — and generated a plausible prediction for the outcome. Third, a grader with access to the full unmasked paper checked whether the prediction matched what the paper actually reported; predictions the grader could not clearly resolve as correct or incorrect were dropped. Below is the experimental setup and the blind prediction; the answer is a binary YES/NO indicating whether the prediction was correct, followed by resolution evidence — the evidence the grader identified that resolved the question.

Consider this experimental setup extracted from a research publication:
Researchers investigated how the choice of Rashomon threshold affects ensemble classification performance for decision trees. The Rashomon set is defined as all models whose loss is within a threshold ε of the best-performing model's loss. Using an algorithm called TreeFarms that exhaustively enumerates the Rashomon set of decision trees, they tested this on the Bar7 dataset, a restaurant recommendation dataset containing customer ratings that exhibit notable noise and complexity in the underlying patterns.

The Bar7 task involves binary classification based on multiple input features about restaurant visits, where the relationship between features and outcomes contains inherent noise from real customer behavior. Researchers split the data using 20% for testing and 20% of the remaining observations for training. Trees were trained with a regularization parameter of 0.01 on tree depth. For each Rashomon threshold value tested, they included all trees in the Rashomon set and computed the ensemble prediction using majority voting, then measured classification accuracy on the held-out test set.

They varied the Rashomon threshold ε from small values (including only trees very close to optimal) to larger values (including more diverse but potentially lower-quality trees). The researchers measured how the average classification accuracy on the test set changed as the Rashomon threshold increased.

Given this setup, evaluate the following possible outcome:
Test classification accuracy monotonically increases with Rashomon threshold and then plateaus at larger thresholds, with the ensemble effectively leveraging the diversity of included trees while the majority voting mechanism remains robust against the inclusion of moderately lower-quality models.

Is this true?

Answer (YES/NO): NO